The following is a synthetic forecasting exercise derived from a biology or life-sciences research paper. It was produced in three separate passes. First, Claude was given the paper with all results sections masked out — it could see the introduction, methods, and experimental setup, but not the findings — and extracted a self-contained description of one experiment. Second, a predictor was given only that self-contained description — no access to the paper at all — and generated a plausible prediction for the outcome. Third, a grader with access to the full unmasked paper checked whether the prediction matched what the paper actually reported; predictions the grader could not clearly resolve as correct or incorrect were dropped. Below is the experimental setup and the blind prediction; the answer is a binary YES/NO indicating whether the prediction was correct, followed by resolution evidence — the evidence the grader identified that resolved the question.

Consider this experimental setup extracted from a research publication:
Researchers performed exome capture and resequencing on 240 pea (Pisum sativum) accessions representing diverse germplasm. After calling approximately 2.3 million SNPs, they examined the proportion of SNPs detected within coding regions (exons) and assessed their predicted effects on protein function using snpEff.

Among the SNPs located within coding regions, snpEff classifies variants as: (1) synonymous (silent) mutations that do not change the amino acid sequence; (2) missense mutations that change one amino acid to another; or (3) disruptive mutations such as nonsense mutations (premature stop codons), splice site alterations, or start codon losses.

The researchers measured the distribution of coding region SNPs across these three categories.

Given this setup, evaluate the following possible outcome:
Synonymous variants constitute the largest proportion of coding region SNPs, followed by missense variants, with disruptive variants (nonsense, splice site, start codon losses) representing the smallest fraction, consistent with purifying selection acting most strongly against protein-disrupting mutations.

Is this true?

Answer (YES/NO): YES